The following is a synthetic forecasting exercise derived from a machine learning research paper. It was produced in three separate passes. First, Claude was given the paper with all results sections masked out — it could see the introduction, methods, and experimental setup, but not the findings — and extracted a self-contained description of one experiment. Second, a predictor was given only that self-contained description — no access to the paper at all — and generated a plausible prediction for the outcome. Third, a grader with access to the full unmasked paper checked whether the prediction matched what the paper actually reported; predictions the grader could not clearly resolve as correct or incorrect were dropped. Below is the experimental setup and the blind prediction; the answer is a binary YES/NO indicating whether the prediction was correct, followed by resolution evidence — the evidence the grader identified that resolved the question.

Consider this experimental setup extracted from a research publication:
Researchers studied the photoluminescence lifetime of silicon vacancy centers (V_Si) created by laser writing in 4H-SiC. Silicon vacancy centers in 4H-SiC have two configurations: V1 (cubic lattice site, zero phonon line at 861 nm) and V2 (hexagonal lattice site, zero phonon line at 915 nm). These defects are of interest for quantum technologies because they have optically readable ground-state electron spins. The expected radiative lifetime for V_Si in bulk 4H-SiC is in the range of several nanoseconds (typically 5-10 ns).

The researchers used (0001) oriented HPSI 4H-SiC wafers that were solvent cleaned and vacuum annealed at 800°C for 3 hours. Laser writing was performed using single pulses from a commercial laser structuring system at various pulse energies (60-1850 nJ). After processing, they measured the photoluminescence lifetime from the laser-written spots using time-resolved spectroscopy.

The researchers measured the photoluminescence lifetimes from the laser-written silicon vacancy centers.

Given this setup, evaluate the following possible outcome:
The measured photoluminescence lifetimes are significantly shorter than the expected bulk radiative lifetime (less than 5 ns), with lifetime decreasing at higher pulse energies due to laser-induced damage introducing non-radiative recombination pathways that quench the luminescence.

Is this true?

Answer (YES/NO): NO